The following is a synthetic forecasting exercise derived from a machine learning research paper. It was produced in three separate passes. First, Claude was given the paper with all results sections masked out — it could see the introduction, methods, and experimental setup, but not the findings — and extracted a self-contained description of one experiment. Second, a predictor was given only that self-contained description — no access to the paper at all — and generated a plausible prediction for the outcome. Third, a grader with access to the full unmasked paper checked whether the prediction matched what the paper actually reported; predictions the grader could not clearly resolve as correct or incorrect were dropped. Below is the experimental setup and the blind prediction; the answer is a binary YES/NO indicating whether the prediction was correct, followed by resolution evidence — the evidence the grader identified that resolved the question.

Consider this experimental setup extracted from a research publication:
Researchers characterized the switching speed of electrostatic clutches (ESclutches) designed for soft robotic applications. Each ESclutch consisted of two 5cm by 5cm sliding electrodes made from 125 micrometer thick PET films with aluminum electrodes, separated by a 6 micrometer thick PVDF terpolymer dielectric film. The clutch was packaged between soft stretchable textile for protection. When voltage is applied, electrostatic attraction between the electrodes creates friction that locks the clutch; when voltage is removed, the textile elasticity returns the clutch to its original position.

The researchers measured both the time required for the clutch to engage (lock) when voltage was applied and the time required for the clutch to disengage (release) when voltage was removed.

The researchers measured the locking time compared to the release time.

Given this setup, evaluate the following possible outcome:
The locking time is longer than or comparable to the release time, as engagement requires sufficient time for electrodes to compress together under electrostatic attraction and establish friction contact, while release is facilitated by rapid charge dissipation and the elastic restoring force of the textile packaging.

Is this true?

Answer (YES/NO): NO